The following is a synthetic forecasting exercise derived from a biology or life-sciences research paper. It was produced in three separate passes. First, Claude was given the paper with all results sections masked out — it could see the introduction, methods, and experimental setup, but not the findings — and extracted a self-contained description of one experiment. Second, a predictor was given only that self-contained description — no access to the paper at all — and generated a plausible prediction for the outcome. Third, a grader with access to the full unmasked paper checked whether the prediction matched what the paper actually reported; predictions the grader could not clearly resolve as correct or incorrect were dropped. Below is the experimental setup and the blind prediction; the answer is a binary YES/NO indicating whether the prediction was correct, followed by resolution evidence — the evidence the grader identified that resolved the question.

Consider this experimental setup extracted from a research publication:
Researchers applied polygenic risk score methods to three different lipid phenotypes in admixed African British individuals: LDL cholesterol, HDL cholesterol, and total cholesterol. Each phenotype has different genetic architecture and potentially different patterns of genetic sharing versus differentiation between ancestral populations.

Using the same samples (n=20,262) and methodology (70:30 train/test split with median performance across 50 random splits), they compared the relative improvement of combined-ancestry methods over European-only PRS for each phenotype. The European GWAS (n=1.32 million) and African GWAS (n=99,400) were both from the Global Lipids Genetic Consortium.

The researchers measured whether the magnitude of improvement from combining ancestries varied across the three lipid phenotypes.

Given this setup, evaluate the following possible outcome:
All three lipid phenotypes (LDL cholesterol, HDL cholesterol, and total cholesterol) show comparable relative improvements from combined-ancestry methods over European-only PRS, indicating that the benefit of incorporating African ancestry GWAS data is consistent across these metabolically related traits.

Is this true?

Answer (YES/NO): NO